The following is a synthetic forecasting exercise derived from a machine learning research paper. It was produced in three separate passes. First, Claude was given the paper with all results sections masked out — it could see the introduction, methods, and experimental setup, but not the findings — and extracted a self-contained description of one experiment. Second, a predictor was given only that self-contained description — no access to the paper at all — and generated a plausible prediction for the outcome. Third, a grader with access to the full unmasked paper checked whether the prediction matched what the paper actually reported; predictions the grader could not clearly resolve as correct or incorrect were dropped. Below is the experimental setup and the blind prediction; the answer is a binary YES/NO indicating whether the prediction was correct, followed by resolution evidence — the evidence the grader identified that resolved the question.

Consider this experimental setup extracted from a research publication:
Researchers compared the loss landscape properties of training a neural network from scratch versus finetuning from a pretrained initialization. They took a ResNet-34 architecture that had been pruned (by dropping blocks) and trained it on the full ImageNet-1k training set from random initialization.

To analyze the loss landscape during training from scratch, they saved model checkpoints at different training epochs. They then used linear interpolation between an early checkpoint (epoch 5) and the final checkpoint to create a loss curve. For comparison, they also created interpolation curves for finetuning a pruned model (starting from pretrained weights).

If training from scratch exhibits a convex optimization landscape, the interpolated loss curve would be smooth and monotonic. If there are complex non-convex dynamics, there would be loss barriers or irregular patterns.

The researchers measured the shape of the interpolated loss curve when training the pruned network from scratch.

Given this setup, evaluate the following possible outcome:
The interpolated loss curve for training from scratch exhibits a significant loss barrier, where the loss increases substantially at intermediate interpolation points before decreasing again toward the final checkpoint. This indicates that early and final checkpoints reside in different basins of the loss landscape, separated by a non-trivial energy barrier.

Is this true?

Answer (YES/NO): YES